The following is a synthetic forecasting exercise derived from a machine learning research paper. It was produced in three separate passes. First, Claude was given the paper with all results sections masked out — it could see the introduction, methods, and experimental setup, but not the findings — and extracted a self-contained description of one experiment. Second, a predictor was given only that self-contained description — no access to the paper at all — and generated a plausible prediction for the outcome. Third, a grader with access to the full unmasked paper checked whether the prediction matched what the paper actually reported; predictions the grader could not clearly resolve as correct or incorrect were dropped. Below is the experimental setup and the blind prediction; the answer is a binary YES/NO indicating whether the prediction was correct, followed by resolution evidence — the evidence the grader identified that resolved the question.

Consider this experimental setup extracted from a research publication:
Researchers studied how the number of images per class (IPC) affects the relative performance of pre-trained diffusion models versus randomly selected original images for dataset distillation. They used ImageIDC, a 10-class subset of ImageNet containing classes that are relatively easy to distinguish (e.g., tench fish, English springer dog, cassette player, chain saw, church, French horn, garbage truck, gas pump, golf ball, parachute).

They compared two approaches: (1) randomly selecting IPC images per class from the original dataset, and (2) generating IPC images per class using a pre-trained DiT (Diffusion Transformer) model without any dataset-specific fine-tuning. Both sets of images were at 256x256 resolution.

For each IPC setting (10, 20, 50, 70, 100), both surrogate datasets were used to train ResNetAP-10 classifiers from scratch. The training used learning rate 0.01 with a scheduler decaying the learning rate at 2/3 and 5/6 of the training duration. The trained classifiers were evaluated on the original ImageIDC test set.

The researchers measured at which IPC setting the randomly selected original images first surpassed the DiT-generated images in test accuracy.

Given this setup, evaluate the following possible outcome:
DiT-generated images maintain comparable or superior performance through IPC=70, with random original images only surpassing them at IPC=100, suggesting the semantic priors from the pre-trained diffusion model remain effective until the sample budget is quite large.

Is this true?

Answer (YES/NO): NO